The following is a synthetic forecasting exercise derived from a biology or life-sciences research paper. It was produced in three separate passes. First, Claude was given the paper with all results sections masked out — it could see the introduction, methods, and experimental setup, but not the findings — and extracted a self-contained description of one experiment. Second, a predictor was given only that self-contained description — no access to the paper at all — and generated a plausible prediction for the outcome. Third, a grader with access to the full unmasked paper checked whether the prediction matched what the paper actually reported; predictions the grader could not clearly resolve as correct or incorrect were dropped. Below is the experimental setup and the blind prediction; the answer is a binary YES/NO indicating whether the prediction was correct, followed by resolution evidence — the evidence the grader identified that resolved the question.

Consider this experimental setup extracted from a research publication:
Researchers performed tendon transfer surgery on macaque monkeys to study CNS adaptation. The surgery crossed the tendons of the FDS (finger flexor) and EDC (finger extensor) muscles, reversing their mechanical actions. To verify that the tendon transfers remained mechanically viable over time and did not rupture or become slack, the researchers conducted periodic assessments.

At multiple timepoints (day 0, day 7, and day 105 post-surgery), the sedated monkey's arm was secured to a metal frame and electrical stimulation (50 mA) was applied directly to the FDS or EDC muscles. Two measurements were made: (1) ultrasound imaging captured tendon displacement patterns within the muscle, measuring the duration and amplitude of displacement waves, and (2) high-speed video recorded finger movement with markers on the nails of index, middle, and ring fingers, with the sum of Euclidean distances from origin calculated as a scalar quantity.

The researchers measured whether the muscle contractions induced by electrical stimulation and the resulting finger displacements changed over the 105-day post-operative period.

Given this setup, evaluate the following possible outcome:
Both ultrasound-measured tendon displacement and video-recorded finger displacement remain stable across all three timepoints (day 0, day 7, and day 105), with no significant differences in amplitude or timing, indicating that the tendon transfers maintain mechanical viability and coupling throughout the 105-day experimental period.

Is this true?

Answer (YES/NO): YES